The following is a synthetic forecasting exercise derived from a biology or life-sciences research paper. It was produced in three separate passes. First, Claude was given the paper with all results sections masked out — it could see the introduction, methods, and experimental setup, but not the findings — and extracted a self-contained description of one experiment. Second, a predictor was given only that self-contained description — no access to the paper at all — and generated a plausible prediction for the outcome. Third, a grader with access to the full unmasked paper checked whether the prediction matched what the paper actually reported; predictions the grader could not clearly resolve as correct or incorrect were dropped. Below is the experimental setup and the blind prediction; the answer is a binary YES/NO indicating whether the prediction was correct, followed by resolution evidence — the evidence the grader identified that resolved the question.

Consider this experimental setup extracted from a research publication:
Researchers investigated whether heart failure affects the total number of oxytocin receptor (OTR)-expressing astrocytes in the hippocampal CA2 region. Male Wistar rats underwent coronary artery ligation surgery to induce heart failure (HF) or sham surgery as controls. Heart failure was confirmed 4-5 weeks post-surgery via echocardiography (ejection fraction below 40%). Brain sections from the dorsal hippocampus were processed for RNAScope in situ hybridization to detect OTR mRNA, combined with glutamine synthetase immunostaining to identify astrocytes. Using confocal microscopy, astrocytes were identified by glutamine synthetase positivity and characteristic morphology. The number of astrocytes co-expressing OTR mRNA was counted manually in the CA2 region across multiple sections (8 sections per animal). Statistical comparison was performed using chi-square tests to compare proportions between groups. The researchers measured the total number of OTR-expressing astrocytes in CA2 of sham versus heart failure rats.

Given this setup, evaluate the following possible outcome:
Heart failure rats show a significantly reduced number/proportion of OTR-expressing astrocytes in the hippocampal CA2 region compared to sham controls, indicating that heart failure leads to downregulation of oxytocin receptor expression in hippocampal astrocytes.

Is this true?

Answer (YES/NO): YES